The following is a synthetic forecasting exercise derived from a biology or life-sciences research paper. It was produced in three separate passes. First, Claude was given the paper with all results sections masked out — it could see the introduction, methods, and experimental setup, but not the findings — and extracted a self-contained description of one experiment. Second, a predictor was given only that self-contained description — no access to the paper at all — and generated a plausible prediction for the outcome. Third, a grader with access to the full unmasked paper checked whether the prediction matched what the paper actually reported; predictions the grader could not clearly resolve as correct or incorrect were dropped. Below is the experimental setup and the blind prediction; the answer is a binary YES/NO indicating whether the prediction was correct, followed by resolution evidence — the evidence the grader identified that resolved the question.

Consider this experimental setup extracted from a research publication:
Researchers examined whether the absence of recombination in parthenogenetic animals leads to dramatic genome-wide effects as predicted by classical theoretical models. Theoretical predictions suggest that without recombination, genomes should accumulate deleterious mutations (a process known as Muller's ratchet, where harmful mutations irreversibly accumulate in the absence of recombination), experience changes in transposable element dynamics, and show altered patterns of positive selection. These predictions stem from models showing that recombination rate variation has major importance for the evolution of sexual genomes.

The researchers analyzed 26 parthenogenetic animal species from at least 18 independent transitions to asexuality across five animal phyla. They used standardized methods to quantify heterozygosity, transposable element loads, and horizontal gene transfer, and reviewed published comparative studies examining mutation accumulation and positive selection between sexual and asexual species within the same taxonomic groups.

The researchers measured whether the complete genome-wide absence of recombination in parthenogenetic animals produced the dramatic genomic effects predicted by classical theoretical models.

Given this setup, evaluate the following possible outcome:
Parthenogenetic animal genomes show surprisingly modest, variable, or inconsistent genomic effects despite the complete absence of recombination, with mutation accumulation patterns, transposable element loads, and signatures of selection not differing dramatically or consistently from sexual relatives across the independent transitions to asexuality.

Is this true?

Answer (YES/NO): YES